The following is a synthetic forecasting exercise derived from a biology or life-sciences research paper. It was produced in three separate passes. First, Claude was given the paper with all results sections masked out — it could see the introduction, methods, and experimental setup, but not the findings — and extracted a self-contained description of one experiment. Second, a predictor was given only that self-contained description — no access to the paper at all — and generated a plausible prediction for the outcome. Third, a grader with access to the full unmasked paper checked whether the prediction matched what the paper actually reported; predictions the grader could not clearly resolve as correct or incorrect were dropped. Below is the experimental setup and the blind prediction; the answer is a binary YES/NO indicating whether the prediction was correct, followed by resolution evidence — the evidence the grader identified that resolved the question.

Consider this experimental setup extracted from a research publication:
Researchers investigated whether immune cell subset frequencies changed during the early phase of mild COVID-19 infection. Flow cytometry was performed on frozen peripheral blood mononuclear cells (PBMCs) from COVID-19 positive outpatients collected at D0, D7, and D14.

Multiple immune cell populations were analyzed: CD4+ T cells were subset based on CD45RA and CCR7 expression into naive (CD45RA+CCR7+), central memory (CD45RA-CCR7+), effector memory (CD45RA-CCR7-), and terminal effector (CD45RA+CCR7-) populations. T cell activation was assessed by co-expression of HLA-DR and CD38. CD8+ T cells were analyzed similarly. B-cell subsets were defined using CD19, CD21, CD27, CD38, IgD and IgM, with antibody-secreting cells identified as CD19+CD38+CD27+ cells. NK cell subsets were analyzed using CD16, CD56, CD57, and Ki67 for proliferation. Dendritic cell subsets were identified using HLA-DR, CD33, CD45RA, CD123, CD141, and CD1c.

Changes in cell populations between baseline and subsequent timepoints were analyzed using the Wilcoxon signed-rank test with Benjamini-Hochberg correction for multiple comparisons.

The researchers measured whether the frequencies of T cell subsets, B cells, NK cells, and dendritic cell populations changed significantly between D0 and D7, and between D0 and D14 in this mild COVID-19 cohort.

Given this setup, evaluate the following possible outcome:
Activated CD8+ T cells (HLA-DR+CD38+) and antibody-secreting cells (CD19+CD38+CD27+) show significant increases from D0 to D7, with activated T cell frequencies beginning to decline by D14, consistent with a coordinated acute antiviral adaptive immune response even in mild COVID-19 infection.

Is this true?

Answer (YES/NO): NO